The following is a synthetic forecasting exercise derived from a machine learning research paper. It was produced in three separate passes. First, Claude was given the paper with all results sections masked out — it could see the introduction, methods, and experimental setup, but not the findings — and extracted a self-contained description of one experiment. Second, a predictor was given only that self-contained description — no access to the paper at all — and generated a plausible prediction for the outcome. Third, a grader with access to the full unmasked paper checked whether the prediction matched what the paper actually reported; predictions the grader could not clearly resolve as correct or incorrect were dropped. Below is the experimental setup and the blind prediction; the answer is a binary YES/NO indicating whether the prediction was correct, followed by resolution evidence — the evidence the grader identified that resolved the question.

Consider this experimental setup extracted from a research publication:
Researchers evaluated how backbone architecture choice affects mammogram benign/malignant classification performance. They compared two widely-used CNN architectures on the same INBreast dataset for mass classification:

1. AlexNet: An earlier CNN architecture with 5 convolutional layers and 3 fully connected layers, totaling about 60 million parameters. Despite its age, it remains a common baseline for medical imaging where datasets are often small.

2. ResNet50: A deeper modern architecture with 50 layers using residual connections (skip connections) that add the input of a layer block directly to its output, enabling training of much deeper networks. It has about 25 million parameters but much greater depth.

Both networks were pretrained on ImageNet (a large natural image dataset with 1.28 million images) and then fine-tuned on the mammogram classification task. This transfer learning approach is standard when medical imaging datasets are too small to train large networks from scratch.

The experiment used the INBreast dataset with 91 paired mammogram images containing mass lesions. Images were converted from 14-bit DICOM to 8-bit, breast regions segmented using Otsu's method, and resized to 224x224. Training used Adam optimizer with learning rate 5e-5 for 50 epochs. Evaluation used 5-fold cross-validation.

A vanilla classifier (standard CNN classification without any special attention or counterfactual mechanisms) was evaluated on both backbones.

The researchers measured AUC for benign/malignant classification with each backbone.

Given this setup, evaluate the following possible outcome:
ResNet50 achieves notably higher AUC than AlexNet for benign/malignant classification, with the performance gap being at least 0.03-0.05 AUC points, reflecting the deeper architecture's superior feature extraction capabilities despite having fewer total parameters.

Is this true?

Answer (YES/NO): NO